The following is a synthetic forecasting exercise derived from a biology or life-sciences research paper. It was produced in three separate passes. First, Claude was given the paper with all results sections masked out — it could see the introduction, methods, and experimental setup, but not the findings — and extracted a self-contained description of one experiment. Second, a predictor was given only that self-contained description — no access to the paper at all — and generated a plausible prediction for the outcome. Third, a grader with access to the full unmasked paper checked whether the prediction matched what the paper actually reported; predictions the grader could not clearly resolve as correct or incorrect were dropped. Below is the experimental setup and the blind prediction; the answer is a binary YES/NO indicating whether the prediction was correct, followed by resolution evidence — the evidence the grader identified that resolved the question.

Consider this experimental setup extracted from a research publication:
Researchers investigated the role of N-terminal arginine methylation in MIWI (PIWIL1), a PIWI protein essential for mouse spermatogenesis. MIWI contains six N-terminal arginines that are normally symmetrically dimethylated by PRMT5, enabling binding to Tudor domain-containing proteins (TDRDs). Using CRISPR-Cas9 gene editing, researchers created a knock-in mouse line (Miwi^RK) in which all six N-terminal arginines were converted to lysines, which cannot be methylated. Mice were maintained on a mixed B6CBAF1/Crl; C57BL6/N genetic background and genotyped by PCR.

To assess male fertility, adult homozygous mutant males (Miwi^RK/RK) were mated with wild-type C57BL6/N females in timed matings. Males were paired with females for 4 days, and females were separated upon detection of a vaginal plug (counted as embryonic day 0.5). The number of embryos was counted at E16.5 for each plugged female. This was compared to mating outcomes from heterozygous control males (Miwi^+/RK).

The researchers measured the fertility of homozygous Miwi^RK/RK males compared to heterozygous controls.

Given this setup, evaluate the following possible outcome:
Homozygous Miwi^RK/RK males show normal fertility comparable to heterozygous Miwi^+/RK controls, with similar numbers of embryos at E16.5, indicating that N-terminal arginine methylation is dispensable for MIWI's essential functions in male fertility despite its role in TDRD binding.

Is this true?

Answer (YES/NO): NO